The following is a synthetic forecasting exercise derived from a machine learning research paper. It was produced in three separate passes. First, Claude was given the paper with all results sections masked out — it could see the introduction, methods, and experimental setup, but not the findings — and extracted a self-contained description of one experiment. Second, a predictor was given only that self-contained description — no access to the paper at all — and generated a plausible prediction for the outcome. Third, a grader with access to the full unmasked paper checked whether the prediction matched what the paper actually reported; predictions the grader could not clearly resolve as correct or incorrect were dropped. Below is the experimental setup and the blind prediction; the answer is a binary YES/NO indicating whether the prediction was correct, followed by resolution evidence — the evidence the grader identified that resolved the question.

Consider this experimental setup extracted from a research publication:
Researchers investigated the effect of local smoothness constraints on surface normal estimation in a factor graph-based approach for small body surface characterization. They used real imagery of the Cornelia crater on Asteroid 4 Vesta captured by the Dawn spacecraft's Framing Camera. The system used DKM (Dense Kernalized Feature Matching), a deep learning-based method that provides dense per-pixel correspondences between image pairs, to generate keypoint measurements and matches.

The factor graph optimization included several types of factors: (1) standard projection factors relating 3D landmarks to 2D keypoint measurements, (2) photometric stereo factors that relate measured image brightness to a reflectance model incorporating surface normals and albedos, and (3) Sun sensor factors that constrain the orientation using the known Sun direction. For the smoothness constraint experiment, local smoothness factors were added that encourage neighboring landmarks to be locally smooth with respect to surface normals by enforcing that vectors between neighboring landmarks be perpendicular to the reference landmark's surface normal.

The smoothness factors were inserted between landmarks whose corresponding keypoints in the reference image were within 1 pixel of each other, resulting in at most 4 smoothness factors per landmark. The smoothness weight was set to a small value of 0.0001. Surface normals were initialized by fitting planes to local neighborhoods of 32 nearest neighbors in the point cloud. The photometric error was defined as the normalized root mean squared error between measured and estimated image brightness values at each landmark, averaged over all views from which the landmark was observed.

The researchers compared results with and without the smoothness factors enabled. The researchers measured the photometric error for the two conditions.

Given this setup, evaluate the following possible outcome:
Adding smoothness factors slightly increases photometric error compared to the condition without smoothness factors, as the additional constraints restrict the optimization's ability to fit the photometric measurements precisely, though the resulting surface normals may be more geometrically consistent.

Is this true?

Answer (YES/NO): NO